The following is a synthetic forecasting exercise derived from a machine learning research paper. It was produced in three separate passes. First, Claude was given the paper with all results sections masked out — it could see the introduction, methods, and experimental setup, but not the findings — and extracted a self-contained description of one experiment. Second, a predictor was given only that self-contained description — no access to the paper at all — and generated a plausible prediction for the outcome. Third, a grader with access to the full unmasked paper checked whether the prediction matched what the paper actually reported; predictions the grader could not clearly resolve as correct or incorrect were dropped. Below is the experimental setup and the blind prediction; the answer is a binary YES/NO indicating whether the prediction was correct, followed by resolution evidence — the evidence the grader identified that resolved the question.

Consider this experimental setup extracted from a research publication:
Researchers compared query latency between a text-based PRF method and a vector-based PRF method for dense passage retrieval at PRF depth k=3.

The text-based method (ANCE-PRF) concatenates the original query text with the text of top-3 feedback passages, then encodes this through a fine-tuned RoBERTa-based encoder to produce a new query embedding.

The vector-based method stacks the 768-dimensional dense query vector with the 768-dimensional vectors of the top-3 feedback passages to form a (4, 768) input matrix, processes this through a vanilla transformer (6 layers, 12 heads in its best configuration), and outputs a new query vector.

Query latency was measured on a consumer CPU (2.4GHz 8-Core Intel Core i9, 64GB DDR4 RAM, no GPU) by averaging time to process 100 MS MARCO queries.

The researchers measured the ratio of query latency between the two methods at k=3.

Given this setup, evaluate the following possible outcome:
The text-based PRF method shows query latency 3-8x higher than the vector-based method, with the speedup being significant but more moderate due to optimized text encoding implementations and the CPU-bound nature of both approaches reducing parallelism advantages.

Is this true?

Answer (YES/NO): NO